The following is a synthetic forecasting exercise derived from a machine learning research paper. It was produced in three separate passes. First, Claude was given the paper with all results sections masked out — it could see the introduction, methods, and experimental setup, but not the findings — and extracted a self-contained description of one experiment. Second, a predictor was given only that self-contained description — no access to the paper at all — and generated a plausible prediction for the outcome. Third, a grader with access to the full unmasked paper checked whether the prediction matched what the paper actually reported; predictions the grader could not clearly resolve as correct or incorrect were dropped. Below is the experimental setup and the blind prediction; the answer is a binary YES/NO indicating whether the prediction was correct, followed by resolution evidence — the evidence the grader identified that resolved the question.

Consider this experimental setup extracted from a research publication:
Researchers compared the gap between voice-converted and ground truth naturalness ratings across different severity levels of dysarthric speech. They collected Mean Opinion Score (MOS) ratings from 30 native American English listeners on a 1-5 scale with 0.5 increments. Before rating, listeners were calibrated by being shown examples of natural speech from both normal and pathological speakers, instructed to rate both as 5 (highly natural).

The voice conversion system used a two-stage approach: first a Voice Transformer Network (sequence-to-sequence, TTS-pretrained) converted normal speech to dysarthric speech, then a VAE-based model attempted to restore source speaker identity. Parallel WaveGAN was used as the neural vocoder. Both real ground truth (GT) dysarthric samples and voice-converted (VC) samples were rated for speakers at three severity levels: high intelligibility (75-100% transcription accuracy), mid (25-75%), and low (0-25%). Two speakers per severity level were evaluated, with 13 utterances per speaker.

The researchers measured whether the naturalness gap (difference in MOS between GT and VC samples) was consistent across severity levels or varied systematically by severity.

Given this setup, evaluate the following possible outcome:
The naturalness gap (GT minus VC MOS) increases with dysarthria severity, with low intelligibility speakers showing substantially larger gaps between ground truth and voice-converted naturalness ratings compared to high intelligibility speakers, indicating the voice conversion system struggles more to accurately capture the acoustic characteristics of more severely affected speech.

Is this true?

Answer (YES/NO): NO